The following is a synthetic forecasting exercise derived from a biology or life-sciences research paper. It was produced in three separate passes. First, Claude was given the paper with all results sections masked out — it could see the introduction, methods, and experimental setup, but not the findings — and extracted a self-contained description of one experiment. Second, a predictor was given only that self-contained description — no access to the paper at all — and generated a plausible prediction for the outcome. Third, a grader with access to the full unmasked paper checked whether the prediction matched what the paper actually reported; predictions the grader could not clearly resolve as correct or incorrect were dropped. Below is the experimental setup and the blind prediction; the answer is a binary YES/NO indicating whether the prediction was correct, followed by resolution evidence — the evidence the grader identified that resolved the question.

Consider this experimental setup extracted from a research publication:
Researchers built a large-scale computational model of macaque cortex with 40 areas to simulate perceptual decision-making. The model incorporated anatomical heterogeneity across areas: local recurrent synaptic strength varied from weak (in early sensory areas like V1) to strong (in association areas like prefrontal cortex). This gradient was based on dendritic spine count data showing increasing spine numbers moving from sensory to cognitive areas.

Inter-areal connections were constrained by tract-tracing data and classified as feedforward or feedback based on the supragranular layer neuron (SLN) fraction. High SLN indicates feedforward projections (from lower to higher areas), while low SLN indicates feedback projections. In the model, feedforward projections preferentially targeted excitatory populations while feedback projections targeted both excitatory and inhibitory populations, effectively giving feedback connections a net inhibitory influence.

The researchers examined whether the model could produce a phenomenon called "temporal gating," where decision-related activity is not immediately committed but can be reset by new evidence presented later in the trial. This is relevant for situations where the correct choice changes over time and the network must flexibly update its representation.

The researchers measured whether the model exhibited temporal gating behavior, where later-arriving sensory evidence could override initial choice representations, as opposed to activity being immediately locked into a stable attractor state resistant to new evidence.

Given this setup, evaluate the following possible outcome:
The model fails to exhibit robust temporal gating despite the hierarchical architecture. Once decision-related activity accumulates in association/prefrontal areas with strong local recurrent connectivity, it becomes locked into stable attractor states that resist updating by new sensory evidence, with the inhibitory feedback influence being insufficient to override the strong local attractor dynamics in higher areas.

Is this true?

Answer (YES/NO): NO